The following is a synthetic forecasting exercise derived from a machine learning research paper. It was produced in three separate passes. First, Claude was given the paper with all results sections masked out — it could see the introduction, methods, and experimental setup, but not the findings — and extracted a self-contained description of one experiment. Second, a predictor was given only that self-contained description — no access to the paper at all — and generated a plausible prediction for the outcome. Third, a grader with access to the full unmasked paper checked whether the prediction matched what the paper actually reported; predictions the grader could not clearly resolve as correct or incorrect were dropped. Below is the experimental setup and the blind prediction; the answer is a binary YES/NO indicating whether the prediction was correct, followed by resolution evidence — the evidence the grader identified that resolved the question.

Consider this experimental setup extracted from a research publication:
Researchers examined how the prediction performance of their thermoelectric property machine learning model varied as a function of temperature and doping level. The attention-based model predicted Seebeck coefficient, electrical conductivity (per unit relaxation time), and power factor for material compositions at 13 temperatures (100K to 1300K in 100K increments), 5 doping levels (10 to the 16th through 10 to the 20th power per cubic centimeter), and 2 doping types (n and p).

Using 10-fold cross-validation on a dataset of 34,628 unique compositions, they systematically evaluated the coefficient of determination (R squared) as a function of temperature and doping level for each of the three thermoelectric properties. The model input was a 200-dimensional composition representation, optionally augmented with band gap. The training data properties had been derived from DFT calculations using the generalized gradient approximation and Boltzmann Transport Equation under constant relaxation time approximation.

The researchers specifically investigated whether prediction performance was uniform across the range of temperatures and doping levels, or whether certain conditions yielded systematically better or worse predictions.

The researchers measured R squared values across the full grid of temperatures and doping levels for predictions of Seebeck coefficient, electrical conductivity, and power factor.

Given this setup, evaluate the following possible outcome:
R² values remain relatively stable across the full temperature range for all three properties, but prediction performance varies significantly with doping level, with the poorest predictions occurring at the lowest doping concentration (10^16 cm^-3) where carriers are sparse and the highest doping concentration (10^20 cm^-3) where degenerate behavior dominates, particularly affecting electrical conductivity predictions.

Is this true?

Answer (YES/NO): NO